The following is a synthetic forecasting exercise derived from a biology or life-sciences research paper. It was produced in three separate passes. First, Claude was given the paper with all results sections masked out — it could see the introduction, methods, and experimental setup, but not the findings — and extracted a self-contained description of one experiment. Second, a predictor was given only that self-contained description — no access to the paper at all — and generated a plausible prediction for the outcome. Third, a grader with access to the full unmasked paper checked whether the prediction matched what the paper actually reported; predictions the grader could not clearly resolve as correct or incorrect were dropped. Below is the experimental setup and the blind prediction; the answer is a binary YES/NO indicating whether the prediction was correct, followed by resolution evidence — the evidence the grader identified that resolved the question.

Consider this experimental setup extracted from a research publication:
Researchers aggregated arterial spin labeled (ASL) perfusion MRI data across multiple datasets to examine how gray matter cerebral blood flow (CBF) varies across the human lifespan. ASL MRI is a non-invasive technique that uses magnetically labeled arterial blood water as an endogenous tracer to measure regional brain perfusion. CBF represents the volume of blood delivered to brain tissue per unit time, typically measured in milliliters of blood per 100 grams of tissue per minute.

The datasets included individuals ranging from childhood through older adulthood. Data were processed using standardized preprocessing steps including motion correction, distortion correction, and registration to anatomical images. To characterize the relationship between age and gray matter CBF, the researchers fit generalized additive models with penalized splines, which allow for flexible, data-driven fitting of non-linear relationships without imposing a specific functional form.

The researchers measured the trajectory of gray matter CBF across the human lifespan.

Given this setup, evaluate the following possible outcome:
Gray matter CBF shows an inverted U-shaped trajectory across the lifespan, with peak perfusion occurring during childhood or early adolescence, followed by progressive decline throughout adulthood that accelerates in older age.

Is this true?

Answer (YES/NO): NO